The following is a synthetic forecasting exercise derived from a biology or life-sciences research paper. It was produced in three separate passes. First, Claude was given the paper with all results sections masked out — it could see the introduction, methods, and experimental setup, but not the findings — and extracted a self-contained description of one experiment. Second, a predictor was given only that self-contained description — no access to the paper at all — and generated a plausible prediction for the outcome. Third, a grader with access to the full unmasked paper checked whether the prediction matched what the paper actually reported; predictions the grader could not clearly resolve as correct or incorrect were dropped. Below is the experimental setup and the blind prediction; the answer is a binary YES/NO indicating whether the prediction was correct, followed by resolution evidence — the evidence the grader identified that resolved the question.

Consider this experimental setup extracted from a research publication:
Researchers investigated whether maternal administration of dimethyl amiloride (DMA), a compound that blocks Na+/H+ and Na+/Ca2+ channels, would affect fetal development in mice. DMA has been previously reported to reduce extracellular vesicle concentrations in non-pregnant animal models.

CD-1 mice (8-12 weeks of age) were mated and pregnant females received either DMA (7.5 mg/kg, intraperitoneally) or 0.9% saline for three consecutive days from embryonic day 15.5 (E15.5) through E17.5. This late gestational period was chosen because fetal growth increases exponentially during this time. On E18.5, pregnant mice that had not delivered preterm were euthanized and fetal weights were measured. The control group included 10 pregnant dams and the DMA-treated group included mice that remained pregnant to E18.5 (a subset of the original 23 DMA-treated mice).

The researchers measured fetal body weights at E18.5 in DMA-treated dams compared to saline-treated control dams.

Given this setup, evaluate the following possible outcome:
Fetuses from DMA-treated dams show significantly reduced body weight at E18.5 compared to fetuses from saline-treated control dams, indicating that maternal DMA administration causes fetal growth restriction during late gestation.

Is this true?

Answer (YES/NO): YES